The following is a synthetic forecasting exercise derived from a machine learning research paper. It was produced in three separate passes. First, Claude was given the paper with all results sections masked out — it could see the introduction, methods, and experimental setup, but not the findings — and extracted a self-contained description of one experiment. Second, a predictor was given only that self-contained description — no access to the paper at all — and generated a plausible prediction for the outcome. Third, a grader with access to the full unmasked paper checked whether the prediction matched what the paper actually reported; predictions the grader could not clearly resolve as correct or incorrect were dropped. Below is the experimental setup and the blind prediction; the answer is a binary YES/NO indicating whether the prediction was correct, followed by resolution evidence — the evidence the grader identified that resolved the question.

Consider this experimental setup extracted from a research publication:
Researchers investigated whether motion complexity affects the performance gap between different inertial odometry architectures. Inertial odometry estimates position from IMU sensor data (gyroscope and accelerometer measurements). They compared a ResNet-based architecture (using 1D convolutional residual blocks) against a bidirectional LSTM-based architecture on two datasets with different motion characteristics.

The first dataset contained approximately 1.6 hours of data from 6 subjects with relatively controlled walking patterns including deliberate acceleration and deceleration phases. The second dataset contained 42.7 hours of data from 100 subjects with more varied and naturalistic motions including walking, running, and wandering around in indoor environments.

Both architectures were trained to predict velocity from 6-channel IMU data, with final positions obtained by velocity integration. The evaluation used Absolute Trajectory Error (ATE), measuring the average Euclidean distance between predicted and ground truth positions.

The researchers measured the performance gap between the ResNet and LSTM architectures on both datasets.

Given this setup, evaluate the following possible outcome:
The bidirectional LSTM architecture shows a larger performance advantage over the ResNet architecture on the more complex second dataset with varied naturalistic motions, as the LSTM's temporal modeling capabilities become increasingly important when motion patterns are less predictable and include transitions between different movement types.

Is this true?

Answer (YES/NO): NO